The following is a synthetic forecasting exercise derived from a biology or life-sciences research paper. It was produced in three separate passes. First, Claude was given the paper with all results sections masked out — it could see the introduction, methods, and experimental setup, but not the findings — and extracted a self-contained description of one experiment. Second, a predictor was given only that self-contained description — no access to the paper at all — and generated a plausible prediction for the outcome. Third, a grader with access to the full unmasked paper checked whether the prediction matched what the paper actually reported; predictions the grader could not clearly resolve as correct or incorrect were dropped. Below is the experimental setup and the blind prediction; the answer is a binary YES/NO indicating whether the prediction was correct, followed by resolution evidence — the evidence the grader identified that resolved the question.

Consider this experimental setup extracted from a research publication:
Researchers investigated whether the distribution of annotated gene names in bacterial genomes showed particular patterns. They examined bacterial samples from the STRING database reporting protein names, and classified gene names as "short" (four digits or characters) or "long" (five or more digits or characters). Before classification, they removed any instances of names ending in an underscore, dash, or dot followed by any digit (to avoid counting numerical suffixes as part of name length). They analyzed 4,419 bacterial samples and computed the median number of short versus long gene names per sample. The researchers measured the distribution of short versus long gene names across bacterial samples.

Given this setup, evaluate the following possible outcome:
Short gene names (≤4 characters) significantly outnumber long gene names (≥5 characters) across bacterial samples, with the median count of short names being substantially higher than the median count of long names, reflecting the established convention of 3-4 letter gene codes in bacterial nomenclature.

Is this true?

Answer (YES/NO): NO